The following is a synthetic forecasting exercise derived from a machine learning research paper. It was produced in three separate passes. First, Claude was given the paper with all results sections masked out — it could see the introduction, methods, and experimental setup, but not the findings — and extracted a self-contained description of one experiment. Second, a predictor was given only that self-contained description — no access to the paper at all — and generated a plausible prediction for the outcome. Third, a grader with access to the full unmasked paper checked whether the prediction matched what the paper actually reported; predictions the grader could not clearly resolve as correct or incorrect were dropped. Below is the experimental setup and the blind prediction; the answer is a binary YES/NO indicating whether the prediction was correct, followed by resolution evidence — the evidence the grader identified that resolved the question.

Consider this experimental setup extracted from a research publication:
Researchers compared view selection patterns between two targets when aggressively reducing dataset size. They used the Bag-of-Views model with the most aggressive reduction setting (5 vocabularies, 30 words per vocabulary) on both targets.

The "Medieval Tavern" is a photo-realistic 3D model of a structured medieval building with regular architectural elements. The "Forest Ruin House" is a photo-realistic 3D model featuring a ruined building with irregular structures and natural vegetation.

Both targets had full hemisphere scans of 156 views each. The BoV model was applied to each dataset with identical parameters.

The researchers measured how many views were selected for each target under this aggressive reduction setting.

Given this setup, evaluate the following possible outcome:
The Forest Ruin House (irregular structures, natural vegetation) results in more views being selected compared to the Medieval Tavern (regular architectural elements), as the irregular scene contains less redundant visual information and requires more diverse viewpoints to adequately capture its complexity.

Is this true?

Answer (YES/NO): NO